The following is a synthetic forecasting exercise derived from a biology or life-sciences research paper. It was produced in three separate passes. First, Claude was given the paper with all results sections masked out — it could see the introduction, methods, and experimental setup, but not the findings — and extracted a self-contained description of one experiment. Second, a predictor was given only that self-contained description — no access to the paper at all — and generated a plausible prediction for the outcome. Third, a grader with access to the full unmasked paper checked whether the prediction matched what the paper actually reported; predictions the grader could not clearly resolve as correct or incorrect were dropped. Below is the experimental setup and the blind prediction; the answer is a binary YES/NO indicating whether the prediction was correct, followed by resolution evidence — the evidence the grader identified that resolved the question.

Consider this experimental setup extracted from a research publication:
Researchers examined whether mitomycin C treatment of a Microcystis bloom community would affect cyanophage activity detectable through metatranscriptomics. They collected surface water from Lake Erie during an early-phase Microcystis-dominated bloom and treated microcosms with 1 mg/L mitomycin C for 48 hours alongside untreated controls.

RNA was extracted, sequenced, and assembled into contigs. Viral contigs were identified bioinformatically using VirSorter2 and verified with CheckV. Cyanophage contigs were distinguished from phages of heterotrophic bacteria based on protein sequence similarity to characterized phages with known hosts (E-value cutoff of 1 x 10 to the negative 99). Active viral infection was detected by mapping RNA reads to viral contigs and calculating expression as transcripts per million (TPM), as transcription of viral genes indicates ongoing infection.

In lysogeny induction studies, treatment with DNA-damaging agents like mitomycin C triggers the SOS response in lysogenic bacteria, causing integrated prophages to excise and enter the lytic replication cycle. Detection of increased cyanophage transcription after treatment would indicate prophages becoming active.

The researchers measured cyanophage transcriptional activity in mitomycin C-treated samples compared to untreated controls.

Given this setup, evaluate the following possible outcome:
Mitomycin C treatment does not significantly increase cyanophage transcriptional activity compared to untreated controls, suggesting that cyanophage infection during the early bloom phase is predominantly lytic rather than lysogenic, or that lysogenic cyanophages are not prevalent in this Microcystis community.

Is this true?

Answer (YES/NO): NO